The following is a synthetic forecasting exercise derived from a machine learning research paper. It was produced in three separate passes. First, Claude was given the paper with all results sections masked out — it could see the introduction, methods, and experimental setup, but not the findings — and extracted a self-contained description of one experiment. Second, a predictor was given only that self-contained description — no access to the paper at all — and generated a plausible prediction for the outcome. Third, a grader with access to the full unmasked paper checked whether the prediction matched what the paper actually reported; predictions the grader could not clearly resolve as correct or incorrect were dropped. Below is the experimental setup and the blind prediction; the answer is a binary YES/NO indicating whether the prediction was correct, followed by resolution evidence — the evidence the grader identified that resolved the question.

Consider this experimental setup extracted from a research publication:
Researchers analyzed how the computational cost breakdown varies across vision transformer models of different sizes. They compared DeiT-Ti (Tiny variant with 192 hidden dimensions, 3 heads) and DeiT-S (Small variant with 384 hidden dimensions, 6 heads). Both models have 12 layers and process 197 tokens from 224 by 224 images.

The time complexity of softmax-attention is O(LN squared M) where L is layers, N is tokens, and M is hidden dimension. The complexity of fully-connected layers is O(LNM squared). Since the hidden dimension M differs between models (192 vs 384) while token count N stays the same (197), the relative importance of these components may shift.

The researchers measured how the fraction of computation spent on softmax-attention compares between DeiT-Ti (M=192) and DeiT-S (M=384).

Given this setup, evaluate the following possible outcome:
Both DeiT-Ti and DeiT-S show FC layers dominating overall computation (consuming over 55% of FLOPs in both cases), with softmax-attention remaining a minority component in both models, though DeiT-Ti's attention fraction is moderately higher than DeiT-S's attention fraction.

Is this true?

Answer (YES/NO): YES